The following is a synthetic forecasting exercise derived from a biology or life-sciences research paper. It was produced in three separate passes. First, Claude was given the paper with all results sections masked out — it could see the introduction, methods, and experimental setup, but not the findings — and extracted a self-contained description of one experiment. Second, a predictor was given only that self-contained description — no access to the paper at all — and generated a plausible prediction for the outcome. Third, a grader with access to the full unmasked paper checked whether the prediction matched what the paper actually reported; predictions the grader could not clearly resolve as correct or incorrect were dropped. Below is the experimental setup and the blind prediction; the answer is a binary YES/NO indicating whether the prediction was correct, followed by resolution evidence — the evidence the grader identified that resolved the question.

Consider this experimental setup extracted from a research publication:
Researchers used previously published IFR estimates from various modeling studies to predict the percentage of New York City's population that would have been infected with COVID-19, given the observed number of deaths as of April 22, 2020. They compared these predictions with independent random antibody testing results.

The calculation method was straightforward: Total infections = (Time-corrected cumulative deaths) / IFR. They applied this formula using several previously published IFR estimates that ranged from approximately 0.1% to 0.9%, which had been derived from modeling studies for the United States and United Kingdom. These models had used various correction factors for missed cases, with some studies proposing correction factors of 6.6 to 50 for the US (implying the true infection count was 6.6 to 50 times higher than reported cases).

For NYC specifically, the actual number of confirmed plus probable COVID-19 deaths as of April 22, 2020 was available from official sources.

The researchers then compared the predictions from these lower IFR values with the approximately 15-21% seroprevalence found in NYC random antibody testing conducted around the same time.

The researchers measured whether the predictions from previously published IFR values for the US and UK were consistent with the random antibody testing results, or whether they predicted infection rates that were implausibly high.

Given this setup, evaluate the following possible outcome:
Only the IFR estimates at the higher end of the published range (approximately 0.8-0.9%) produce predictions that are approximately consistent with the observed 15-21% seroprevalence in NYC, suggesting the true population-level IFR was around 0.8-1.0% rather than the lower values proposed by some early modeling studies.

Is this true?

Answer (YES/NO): NO